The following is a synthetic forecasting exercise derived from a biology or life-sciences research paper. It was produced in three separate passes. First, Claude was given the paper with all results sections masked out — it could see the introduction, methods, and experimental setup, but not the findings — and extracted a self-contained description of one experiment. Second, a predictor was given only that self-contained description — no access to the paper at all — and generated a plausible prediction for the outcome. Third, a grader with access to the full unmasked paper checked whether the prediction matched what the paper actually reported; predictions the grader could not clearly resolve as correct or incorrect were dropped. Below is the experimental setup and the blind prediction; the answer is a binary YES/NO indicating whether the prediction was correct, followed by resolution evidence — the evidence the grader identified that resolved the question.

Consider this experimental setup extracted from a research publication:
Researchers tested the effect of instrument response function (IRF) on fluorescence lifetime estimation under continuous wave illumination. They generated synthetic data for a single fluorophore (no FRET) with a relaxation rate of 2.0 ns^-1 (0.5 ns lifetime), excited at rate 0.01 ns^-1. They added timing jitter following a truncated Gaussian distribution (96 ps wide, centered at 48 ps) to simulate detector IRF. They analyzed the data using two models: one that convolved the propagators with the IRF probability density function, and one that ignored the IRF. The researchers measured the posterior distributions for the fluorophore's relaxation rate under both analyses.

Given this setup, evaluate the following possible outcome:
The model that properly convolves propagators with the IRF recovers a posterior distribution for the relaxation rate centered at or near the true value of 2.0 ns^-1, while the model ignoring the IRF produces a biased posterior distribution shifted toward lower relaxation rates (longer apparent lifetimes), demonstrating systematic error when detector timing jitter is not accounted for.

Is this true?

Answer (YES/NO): NO